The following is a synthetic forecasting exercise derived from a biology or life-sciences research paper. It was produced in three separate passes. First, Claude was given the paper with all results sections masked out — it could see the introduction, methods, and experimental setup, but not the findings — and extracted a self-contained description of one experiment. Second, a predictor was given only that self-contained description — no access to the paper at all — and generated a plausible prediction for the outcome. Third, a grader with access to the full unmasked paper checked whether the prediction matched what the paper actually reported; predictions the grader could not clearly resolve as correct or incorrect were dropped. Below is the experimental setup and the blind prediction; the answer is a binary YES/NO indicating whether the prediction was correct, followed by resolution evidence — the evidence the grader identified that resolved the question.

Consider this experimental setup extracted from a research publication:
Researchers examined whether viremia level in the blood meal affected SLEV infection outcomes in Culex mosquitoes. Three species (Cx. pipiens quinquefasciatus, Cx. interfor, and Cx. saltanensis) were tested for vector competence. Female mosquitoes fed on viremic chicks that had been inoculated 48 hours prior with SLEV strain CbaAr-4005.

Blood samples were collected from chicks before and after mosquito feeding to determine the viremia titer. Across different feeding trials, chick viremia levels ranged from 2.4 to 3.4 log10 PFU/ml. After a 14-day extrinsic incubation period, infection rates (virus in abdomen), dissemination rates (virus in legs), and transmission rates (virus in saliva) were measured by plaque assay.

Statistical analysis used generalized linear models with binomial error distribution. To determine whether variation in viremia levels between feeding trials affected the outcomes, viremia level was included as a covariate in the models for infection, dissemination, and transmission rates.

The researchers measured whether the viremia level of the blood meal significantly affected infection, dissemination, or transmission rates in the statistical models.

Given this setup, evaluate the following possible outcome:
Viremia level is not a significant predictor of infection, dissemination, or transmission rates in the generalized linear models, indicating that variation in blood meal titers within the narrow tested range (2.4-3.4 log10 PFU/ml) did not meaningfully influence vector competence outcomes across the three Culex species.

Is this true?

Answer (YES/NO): YES